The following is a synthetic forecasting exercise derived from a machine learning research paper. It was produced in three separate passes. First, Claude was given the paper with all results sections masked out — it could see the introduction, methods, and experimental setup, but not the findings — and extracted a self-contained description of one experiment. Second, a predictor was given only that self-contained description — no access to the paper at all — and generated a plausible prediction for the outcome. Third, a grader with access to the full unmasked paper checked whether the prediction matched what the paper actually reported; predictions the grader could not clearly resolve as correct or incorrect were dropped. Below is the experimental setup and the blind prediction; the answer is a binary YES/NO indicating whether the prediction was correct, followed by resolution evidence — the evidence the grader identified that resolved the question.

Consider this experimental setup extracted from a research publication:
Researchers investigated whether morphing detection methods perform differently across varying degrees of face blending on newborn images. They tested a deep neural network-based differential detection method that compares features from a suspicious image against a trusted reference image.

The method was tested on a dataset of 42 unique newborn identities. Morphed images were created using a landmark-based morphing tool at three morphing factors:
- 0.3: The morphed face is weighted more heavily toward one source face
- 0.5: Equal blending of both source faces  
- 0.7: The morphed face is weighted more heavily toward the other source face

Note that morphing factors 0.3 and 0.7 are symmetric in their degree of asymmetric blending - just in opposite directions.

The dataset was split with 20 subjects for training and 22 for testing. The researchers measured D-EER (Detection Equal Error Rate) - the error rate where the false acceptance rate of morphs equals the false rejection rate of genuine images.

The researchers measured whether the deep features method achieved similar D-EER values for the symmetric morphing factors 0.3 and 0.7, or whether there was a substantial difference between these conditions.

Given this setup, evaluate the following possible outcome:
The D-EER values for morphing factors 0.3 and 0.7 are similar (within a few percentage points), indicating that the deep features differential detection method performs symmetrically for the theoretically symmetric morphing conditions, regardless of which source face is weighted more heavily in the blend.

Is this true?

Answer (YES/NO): NO